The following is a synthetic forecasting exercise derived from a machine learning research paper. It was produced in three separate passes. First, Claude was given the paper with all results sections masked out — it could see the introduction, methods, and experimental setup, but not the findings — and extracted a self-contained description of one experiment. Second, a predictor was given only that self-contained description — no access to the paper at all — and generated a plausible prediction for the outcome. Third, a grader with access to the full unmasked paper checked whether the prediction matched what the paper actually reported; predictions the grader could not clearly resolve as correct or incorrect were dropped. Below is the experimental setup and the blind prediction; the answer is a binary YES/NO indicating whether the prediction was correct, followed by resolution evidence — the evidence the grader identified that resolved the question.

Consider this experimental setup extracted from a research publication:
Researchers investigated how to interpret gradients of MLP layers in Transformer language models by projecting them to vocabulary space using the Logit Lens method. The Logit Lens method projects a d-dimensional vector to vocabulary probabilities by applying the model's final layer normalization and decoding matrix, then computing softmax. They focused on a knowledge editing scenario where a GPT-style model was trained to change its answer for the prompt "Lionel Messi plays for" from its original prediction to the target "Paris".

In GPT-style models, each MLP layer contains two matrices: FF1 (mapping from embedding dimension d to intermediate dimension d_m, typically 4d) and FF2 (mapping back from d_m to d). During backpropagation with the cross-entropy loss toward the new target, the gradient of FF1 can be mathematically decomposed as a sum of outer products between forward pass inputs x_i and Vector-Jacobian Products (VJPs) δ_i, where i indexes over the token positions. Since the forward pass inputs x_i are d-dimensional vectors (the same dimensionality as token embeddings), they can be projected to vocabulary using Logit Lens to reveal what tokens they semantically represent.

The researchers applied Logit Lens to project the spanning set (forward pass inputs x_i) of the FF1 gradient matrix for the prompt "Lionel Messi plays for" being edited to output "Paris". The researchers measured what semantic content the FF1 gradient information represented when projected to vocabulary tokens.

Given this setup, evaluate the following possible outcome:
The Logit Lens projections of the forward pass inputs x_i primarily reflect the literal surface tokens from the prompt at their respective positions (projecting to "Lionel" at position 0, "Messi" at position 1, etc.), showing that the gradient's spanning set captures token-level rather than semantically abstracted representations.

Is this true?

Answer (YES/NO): NO